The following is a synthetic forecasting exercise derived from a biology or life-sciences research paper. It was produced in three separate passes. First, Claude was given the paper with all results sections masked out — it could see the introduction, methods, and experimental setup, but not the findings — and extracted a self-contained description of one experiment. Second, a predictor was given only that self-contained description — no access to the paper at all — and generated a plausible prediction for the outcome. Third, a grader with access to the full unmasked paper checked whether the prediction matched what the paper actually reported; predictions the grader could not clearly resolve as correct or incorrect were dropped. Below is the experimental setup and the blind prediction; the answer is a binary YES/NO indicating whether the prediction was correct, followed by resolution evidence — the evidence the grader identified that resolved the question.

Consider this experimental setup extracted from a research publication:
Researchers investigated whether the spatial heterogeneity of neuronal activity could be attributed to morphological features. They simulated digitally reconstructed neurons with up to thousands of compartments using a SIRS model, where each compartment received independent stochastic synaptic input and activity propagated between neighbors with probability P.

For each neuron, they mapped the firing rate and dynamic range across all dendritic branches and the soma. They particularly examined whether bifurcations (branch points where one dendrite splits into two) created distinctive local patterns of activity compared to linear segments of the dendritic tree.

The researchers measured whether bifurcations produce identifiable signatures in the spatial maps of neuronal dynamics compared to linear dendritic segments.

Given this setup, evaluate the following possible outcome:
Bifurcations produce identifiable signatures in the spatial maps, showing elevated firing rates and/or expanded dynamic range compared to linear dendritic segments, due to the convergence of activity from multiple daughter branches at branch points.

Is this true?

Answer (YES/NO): YES